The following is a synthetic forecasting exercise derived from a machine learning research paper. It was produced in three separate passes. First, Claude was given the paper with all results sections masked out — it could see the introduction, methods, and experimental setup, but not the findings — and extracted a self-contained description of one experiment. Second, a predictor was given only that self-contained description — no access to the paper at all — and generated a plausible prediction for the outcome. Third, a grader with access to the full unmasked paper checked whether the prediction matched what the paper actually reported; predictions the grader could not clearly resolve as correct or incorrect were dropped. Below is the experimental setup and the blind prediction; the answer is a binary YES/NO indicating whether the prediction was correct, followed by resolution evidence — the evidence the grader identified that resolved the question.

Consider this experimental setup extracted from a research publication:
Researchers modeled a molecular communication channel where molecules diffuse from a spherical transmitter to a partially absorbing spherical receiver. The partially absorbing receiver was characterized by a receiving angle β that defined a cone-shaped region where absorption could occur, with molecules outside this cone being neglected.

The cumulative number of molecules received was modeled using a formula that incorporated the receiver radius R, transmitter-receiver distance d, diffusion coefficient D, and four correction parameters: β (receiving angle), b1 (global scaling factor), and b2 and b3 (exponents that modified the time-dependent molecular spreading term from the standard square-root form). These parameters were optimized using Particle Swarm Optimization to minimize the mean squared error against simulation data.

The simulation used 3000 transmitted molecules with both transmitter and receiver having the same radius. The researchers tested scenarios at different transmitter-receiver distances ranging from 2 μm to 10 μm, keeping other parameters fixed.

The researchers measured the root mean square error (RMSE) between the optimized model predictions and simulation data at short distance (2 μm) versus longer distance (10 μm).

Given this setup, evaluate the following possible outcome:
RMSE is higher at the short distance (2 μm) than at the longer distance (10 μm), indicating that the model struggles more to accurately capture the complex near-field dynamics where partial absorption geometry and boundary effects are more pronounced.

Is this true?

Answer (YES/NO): NO